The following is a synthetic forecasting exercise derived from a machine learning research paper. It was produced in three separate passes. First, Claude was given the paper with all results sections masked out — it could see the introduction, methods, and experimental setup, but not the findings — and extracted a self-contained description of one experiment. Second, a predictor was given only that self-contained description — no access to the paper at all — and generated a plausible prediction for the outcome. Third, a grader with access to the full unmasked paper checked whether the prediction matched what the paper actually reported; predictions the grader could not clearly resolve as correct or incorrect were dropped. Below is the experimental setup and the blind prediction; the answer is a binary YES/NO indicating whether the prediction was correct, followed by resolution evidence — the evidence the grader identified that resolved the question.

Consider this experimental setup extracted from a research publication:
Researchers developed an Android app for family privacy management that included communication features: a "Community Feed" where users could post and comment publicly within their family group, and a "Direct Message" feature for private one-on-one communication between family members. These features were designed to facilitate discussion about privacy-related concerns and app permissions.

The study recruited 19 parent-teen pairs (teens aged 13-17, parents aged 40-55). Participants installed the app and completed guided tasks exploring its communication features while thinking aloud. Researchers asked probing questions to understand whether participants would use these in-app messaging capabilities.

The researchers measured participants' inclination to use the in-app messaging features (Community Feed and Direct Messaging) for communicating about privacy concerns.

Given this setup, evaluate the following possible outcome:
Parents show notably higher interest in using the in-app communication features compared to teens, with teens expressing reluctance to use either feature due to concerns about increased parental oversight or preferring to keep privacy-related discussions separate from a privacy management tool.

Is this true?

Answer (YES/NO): NO